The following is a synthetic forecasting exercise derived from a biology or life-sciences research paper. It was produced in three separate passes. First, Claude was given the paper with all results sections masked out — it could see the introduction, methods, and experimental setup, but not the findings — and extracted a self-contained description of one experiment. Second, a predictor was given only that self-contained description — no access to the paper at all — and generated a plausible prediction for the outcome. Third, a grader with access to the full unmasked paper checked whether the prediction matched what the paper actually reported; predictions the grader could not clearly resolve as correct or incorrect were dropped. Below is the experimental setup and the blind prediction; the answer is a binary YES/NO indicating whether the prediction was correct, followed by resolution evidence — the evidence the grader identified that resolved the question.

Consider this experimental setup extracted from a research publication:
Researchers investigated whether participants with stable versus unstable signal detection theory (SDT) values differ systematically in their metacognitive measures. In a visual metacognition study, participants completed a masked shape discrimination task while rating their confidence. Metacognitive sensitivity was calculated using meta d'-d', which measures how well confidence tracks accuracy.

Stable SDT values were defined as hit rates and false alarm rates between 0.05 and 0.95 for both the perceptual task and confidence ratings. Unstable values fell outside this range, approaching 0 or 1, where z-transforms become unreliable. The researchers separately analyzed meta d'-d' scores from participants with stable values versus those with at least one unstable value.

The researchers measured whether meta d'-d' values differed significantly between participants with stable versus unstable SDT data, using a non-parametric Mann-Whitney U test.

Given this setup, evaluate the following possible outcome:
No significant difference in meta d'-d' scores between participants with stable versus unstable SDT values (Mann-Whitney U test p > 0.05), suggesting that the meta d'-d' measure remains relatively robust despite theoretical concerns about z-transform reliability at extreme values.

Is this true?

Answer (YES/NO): NO